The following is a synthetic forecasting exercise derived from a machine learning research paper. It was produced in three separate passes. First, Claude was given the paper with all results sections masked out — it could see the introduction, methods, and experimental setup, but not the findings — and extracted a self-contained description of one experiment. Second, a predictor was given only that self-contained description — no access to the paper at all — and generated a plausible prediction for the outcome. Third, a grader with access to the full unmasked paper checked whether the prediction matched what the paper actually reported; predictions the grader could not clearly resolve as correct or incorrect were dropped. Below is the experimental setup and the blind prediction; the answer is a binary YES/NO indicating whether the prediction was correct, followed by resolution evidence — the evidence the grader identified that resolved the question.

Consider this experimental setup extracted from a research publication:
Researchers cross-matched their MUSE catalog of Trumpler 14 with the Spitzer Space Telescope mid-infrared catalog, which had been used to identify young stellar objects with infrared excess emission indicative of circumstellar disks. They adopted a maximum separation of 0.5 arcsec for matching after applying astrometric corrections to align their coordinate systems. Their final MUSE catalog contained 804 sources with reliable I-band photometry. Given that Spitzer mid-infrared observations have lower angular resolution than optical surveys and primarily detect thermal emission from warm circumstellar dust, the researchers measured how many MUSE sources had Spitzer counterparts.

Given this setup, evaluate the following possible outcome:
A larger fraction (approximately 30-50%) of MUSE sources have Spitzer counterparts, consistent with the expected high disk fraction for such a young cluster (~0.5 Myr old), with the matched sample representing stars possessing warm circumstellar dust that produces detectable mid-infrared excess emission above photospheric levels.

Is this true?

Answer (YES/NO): NO